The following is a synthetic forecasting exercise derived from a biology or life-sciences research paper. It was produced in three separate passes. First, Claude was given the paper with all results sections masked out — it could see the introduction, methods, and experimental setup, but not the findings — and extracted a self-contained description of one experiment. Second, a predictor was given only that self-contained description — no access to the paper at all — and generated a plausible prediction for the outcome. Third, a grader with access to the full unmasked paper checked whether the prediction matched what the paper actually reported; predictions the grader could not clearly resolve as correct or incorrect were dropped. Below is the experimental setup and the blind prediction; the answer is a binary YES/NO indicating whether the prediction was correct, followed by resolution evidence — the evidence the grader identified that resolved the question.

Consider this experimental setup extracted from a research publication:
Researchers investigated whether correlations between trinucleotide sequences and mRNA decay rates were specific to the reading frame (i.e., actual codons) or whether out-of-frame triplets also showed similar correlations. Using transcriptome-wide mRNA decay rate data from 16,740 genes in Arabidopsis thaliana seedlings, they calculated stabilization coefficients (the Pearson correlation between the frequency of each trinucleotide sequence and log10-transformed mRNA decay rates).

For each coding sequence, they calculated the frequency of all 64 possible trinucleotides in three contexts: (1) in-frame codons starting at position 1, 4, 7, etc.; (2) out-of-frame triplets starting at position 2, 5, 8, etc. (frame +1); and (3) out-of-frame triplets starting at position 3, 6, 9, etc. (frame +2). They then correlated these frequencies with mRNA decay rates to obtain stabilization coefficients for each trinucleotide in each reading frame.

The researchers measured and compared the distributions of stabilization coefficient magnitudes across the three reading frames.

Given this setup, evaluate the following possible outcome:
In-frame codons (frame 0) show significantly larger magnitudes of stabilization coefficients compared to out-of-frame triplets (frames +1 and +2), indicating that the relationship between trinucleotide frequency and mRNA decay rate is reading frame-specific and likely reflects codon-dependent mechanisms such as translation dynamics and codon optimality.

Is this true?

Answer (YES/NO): NO